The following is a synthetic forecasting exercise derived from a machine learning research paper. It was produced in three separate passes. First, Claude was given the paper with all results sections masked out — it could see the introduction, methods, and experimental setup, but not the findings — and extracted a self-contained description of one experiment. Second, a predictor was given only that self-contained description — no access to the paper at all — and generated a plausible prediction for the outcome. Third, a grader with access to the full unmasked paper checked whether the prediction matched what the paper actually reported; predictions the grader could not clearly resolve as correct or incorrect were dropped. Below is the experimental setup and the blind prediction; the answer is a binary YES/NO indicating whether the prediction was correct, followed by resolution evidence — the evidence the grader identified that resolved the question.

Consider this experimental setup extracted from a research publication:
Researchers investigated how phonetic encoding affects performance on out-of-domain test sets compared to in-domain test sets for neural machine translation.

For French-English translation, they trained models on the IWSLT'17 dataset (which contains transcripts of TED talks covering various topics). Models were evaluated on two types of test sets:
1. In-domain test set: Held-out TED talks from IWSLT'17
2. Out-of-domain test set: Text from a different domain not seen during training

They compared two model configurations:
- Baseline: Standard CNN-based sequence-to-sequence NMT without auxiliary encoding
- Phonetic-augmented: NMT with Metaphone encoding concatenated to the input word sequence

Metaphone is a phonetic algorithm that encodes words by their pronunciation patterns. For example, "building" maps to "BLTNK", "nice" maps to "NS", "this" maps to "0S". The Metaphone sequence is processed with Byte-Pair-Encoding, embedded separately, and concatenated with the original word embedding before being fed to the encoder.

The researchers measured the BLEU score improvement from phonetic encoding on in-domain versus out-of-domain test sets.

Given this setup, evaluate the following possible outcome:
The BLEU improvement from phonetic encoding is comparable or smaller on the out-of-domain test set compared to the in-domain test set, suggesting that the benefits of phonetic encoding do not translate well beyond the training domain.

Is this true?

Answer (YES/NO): NO